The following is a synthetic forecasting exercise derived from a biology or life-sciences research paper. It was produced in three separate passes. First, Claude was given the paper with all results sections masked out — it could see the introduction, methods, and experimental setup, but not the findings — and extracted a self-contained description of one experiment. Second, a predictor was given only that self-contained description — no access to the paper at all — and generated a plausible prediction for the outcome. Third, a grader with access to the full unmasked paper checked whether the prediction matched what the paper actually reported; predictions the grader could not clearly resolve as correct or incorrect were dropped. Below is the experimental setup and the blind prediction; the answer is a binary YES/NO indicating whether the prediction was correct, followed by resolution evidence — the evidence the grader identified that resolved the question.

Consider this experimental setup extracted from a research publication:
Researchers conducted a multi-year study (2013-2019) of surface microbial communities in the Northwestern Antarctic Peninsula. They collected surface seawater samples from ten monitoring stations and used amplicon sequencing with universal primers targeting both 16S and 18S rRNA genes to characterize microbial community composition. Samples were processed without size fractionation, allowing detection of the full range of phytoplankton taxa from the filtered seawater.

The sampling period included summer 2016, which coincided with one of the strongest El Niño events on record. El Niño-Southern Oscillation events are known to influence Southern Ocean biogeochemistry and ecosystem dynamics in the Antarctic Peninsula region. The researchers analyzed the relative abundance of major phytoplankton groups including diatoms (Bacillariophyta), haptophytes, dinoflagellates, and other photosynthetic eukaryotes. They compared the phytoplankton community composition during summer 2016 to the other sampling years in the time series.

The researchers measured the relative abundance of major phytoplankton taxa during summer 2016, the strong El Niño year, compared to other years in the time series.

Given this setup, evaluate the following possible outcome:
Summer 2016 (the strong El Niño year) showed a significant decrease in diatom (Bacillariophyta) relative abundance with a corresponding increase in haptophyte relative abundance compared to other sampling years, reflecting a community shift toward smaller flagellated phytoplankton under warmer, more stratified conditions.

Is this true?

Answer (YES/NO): NO